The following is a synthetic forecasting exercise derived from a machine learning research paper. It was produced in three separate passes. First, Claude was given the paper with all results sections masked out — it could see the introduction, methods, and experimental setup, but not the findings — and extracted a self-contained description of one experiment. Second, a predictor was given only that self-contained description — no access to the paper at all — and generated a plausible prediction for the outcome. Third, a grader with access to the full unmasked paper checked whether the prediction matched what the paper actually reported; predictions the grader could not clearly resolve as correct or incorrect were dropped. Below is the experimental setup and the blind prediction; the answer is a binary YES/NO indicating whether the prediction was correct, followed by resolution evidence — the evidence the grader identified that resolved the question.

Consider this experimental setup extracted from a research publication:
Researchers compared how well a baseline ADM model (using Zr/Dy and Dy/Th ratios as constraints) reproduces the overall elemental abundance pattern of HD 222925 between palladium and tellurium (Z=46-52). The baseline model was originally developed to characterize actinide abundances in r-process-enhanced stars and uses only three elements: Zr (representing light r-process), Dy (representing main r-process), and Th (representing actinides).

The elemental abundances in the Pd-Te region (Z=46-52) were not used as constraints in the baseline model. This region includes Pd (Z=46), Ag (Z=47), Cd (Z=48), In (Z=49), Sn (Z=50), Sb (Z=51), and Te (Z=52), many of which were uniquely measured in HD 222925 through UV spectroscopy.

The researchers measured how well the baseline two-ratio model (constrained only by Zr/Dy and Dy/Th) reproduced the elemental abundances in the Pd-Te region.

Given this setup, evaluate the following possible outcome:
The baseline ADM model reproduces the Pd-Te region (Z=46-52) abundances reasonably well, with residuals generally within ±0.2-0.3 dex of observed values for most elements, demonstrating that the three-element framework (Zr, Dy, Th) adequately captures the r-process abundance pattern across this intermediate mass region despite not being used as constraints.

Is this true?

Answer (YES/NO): NO